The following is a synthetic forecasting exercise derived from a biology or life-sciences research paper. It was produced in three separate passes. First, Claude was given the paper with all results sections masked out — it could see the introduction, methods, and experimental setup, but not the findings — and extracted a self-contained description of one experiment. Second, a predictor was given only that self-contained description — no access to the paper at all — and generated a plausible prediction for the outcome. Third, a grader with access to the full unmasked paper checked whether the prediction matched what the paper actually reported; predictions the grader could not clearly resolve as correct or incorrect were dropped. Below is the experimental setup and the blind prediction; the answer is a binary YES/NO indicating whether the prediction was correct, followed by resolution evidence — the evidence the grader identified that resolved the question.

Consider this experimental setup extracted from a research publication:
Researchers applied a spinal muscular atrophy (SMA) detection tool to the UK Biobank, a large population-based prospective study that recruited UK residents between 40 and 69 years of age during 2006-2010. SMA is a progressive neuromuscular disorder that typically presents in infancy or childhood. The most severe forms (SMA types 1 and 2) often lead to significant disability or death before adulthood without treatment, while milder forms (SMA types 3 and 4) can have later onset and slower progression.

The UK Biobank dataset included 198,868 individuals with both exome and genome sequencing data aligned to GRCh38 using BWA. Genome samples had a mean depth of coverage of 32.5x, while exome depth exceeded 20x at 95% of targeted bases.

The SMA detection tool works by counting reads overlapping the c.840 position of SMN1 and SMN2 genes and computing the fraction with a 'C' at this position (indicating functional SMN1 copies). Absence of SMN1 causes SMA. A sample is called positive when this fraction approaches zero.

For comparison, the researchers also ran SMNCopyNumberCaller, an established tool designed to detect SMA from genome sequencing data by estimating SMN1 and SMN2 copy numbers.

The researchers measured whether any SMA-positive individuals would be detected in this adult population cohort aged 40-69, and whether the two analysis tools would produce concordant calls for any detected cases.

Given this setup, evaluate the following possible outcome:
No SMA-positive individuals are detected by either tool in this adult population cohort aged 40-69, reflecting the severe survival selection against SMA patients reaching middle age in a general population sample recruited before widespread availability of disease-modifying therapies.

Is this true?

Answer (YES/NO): NO